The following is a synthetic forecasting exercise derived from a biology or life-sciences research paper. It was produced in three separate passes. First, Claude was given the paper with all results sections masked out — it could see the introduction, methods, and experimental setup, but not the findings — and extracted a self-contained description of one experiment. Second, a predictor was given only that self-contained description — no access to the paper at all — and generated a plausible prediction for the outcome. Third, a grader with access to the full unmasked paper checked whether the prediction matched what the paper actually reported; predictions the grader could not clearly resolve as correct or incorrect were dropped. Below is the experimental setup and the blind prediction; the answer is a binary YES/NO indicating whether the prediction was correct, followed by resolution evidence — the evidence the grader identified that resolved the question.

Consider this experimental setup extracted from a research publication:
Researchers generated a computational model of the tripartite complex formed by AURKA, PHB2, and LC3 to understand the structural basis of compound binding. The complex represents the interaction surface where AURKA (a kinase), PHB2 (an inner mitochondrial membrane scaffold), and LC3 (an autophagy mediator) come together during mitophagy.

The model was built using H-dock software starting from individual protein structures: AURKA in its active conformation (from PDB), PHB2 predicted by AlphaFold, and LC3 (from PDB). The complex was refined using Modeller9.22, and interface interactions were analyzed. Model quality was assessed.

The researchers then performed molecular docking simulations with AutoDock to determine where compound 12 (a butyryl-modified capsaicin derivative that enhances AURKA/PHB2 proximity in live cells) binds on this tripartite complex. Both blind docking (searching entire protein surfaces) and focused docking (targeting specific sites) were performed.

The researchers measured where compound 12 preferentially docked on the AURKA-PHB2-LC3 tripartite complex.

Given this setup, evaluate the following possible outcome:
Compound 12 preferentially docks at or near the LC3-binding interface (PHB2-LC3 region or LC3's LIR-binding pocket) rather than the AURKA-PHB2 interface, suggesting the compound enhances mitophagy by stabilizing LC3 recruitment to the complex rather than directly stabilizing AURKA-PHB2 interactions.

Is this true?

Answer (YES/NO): NO